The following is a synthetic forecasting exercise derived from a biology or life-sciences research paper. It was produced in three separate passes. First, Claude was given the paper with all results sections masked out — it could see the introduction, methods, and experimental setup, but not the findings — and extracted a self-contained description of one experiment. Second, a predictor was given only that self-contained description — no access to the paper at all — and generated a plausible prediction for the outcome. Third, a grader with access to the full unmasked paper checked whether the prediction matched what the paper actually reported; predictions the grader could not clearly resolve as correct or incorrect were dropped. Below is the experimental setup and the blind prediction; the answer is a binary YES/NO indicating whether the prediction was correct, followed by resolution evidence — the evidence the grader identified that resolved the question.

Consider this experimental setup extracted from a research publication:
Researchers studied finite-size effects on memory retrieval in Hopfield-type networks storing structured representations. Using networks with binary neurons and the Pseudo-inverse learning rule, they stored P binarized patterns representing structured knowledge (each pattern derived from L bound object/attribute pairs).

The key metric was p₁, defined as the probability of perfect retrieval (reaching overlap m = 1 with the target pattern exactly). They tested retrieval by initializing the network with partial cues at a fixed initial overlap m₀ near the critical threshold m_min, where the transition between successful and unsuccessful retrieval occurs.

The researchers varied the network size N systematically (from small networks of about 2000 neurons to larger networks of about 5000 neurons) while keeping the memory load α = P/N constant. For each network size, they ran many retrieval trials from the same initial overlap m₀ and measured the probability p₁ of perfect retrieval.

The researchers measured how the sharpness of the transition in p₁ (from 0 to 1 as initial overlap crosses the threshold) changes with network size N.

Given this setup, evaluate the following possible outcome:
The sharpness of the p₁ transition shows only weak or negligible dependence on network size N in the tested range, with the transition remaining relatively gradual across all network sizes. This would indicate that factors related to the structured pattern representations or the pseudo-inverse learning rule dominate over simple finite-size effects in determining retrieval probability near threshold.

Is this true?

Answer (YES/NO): NO